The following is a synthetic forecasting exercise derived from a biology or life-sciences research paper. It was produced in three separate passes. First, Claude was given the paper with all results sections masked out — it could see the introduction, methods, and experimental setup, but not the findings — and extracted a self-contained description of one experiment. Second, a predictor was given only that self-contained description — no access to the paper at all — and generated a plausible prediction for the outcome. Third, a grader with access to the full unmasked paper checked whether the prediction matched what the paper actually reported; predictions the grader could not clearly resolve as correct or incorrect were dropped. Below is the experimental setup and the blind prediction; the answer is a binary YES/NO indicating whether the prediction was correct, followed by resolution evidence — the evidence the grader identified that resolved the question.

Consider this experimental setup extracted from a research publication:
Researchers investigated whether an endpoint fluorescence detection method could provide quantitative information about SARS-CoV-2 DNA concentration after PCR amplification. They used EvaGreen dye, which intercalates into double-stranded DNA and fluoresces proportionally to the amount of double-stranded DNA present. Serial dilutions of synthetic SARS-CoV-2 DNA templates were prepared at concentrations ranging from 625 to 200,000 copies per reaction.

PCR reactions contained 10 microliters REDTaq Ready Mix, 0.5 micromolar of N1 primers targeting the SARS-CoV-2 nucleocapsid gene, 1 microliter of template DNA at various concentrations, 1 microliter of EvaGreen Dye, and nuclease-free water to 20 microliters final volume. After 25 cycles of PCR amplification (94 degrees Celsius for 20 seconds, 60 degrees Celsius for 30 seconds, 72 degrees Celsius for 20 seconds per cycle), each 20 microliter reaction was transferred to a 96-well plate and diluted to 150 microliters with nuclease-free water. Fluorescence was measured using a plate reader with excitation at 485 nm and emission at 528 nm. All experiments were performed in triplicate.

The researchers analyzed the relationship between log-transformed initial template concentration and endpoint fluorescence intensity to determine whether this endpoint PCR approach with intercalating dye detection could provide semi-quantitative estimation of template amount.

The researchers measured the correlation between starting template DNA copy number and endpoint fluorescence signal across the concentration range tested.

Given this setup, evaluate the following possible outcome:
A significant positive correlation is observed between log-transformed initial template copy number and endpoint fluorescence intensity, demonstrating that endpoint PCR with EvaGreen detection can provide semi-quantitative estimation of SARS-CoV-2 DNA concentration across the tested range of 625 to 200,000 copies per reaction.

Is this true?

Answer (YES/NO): YES